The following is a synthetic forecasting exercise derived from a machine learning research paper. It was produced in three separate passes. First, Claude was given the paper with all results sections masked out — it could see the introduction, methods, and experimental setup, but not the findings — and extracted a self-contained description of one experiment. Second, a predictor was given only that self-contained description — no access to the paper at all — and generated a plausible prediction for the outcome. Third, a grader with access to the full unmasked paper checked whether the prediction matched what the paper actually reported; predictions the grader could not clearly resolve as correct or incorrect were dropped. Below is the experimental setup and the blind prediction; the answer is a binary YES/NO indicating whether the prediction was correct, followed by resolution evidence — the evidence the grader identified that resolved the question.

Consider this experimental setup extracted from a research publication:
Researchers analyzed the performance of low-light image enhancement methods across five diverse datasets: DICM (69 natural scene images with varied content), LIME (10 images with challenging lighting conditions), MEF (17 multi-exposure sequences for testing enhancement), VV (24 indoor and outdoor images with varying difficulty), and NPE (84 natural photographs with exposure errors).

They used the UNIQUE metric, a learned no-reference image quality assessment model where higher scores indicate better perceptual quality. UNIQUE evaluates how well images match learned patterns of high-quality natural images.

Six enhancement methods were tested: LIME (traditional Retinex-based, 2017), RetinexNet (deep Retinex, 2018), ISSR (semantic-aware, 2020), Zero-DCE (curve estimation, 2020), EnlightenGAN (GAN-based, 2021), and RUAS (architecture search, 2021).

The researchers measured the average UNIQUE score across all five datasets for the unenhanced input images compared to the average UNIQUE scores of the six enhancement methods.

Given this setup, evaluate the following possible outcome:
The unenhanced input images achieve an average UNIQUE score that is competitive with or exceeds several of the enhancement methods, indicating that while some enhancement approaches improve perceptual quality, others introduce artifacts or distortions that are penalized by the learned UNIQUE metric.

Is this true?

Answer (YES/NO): YES